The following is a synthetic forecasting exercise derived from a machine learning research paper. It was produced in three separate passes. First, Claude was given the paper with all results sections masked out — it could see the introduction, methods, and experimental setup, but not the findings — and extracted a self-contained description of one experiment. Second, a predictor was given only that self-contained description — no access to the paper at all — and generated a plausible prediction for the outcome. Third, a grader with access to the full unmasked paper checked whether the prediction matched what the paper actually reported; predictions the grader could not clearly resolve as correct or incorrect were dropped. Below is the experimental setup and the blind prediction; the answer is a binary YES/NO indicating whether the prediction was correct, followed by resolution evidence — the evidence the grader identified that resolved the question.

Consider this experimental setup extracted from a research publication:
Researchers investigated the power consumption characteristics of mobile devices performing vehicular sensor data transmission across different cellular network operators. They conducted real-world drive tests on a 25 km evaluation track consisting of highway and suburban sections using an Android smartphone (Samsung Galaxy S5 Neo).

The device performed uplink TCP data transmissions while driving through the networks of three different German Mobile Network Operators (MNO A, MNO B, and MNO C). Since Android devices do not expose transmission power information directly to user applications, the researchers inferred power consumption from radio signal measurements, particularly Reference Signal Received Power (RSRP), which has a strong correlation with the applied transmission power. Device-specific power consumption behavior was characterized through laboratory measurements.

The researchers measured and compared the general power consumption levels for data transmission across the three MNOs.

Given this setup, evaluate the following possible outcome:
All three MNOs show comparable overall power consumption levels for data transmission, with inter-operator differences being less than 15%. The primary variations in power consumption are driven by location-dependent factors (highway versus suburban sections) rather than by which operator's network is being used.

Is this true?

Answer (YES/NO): NO